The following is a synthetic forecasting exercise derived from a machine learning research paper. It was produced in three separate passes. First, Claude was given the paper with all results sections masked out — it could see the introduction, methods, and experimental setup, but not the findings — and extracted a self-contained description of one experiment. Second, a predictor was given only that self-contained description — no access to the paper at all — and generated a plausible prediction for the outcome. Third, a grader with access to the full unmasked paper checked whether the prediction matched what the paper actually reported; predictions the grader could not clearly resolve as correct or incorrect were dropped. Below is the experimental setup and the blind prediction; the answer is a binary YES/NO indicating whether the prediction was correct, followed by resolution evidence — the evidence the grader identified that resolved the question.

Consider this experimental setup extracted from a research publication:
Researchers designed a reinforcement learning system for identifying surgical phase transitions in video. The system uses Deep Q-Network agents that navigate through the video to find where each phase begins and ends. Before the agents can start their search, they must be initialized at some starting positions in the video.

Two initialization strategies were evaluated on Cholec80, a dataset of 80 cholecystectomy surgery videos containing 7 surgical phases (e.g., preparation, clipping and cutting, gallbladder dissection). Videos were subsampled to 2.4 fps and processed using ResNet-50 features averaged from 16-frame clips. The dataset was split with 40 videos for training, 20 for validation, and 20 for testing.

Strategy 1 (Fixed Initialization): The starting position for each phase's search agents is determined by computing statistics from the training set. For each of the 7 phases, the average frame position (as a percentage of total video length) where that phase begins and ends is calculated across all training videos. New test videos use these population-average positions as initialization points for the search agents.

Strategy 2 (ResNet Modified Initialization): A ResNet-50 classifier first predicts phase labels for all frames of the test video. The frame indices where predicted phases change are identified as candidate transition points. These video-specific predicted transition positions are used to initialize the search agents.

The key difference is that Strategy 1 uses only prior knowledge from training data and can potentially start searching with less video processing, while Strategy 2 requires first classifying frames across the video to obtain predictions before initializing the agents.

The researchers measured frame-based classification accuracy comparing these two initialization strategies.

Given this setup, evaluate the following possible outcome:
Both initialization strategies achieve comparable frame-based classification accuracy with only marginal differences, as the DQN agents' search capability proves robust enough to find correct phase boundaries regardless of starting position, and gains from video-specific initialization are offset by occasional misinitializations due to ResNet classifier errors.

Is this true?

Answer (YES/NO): NO